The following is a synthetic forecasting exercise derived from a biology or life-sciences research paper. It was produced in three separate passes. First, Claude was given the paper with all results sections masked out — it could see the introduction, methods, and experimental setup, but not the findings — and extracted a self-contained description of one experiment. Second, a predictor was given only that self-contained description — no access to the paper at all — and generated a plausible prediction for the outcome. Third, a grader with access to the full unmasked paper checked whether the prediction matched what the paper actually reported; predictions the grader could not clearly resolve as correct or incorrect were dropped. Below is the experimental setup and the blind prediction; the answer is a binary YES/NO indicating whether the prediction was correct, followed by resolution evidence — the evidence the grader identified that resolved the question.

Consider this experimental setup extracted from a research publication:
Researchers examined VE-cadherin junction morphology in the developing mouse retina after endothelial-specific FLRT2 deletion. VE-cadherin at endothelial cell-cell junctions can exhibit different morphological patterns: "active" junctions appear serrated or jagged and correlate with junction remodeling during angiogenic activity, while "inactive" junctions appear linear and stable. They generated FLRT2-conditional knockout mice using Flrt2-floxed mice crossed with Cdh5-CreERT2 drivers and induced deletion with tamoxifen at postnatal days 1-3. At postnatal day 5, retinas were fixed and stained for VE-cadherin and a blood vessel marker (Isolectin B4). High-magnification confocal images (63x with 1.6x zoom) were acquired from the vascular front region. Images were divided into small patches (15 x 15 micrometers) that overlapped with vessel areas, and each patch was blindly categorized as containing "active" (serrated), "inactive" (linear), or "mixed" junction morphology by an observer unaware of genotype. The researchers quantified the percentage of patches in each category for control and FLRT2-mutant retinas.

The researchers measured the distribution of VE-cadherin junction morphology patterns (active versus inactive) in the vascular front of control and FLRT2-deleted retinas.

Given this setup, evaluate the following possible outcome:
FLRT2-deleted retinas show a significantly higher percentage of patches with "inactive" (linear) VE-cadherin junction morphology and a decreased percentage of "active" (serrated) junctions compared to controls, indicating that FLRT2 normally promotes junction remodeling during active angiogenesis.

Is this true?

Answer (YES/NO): YES